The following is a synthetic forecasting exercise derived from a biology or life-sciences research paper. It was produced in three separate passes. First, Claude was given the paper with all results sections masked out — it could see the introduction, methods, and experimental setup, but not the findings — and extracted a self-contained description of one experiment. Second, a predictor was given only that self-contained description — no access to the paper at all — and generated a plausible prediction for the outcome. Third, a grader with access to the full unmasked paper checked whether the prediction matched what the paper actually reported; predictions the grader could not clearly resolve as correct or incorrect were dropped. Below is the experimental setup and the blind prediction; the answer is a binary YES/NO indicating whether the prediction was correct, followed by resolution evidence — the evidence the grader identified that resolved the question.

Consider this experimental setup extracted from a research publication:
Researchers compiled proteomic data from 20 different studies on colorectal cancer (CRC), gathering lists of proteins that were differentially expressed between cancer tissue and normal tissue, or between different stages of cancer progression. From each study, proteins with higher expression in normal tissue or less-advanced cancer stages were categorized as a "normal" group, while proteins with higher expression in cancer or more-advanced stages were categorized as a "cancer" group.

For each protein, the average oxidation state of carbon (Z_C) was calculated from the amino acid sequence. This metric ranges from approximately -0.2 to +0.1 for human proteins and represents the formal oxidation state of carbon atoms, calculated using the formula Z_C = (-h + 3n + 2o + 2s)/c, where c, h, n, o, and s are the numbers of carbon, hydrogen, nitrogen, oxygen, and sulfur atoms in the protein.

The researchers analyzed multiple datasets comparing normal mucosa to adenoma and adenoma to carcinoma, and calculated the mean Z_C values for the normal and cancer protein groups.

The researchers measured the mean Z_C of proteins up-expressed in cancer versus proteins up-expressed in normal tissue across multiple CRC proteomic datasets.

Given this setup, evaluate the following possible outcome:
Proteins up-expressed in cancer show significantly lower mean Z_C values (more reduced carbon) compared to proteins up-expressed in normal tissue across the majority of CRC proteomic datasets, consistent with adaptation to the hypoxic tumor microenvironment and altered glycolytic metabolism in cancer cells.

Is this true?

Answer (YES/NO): NO